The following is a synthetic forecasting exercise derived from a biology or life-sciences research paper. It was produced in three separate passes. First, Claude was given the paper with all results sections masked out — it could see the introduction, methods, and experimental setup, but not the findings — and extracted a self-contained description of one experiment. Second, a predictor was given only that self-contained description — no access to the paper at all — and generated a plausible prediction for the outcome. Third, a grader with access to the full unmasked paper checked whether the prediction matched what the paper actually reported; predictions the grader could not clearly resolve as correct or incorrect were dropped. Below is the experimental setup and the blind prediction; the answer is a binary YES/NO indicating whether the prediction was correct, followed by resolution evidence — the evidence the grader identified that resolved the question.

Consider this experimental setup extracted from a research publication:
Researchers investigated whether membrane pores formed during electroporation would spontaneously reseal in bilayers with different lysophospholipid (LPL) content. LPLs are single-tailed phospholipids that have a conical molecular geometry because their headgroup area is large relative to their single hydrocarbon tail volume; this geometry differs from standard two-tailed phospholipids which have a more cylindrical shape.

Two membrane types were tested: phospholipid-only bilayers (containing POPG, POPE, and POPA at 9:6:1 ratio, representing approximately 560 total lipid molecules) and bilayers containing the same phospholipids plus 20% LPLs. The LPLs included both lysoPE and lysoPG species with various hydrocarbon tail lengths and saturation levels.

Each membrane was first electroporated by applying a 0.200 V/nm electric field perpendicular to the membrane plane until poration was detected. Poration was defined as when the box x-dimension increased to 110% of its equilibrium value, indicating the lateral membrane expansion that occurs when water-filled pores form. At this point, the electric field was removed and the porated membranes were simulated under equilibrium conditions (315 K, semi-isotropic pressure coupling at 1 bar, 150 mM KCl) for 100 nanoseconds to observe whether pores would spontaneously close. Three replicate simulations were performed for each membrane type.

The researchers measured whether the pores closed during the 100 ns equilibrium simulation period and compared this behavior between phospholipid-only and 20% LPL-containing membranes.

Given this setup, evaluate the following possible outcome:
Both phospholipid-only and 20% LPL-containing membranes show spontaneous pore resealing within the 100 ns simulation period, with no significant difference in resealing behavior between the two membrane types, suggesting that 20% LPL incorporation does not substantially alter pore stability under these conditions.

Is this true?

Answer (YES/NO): NO